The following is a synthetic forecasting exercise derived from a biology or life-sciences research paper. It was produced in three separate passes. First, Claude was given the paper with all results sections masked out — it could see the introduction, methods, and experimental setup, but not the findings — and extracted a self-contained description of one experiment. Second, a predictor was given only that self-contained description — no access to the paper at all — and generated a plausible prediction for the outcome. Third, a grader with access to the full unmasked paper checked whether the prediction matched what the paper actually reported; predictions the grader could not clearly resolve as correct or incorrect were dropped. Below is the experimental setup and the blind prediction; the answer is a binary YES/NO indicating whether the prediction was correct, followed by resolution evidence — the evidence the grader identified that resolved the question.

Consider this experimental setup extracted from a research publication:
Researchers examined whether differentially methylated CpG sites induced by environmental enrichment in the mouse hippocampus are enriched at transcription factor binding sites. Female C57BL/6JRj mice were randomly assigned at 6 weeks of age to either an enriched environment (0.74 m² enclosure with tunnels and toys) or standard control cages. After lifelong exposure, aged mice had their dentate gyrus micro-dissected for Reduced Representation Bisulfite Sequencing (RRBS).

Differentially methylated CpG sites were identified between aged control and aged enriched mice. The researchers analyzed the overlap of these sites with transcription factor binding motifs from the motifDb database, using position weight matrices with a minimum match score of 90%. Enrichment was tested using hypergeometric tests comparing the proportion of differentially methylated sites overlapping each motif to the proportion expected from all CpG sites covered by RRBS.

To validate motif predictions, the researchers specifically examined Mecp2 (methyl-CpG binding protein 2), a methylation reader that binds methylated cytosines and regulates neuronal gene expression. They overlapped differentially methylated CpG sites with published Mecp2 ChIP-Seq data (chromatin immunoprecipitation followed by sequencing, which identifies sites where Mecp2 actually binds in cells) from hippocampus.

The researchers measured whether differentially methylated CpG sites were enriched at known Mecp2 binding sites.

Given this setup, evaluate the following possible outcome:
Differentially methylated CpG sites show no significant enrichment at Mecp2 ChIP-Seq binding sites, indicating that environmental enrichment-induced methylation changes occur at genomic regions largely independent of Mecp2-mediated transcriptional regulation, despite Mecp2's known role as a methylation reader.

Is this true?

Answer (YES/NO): NO